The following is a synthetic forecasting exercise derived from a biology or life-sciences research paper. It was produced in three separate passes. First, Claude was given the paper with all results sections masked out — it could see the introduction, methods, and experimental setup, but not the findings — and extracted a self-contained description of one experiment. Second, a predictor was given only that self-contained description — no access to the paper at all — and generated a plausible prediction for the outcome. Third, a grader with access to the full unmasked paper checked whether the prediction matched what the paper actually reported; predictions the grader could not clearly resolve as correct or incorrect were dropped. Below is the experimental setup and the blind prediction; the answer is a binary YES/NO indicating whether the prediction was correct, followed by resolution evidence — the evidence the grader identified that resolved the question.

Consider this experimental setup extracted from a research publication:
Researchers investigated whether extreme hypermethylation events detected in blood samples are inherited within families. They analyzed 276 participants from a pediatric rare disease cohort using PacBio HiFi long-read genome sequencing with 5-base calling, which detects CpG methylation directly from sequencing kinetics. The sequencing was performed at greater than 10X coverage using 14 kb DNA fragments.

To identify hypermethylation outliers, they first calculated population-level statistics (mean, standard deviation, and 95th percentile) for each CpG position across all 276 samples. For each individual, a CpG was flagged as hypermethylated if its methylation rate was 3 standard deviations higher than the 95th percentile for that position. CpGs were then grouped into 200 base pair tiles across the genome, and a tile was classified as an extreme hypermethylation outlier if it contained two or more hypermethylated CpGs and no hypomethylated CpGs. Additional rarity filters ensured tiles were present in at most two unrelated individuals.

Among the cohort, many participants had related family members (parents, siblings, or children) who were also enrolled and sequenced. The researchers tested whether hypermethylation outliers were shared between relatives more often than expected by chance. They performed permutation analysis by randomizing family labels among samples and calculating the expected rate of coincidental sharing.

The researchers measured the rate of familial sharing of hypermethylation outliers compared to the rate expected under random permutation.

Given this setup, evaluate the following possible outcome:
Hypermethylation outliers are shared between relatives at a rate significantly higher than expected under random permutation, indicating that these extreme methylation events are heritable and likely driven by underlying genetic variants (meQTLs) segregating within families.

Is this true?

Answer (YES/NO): YES